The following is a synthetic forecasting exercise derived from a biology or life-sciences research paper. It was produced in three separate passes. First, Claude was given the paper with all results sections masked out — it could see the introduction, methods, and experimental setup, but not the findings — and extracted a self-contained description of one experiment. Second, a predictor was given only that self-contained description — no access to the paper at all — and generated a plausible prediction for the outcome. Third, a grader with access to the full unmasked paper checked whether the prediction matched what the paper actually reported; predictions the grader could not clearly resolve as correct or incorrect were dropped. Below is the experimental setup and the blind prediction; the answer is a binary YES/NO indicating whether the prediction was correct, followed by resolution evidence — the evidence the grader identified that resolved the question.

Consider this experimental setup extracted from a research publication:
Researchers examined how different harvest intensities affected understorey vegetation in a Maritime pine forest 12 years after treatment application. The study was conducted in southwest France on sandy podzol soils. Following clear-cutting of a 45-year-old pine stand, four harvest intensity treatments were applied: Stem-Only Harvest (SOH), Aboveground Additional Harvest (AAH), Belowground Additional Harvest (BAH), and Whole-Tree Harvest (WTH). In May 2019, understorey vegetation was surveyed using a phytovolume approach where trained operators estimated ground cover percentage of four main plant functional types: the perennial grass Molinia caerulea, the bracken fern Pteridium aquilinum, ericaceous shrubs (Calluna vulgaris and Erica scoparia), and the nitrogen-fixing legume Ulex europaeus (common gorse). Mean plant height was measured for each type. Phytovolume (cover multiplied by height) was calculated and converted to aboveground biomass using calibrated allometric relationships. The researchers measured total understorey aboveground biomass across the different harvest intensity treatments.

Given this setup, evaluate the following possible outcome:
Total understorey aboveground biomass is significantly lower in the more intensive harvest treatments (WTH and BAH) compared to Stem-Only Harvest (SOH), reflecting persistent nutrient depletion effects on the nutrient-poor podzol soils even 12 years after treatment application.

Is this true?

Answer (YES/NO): NO